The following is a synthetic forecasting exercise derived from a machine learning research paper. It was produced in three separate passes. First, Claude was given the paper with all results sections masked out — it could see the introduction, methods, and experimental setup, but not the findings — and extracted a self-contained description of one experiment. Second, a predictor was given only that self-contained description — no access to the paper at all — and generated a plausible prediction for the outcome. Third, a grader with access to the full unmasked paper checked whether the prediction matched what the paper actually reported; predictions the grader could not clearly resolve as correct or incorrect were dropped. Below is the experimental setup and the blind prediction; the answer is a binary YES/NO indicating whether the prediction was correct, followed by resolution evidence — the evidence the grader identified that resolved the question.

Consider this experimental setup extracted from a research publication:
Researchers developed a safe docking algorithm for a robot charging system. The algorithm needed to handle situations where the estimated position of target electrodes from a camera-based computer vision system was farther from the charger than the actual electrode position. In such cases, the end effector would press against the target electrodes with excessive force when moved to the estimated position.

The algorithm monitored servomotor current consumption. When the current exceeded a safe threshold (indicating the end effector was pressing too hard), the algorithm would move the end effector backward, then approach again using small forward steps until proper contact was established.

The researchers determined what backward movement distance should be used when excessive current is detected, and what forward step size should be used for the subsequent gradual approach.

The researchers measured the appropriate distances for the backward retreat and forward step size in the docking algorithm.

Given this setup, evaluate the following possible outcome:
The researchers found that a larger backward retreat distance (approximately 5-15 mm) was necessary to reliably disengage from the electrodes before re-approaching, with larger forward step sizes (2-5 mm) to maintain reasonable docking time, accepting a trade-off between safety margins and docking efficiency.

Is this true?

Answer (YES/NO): NO